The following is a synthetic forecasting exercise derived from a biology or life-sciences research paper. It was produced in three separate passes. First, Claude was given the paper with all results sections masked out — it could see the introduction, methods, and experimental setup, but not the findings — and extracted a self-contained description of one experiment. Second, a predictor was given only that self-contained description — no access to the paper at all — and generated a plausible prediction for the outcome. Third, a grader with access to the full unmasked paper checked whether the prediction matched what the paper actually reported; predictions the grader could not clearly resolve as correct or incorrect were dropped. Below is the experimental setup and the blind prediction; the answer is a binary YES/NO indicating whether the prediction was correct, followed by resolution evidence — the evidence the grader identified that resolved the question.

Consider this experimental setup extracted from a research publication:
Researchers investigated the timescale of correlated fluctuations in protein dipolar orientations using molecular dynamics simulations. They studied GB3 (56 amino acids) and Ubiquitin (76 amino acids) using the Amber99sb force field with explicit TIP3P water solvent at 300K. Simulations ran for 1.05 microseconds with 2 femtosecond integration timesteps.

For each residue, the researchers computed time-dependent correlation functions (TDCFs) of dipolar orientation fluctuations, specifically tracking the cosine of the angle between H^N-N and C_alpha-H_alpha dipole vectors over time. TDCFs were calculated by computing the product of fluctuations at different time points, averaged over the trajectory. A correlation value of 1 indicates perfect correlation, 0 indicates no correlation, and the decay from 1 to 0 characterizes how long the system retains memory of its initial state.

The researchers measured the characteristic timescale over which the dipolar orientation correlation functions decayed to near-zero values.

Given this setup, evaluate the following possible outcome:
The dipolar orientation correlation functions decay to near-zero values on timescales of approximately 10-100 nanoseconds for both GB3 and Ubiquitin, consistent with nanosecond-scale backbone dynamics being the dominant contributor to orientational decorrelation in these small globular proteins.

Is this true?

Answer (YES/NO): YES